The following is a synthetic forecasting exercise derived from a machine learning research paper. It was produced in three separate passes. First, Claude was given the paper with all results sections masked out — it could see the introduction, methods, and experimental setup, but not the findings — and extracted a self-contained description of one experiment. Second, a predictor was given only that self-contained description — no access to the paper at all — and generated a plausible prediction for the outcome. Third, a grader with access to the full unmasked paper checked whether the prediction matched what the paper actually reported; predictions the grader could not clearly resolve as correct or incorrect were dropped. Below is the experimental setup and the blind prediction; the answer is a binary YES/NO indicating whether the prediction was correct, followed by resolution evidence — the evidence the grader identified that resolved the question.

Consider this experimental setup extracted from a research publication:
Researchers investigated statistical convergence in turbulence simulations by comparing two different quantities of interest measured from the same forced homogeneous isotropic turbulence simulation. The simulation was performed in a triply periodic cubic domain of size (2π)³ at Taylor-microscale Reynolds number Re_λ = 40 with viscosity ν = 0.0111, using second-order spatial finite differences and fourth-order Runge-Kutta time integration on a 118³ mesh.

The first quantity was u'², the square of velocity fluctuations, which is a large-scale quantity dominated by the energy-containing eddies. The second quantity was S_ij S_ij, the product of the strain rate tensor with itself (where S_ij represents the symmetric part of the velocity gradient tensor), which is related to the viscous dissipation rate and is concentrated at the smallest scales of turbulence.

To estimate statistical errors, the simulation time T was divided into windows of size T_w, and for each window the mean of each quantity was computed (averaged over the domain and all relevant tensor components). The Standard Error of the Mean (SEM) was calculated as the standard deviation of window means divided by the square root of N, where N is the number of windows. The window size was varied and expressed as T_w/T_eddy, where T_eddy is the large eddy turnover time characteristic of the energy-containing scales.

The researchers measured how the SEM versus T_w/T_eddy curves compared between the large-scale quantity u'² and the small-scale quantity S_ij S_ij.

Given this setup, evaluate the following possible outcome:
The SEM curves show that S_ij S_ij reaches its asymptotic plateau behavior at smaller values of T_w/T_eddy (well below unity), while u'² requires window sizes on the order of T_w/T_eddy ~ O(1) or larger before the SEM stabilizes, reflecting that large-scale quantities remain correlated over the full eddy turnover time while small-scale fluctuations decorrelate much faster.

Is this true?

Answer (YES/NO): NO